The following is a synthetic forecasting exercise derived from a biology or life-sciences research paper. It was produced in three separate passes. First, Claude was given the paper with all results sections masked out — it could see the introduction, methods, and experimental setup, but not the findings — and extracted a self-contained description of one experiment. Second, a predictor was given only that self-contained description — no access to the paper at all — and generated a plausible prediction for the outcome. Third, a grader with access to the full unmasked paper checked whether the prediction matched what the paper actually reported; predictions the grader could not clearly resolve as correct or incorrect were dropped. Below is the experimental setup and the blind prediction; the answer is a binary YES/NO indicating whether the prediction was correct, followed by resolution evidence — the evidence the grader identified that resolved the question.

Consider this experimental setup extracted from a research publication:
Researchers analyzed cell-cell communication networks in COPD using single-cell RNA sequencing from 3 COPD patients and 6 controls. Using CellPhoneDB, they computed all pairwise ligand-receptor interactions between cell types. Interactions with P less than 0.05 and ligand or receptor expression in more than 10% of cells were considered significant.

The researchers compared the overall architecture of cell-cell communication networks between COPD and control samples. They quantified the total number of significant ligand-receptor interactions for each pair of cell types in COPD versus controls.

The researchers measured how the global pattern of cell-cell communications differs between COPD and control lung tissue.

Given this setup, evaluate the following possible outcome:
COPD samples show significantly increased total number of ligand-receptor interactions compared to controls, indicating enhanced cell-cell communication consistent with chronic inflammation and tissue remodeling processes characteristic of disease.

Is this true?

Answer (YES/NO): YES